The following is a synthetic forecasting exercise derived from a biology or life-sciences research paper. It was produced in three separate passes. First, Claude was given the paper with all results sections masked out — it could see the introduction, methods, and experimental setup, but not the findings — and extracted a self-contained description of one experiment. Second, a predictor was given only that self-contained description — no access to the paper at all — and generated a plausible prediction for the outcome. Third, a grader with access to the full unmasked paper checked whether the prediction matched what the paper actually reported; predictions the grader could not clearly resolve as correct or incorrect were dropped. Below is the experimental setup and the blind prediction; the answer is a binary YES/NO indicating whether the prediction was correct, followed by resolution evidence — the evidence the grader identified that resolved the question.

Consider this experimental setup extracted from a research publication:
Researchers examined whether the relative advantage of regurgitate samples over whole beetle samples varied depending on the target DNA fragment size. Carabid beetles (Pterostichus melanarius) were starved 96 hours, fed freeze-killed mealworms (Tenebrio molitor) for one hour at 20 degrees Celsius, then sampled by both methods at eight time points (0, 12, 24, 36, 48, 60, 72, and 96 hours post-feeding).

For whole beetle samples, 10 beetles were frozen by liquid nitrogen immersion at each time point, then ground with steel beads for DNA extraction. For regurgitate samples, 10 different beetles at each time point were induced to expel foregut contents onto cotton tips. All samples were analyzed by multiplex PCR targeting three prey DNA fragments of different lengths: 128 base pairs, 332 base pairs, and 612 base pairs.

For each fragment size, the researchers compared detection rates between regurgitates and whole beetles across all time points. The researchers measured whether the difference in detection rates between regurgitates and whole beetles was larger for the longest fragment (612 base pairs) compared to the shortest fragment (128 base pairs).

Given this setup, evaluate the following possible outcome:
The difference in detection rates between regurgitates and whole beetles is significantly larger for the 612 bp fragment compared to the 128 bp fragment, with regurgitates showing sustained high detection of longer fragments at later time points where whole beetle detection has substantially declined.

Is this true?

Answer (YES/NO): NO